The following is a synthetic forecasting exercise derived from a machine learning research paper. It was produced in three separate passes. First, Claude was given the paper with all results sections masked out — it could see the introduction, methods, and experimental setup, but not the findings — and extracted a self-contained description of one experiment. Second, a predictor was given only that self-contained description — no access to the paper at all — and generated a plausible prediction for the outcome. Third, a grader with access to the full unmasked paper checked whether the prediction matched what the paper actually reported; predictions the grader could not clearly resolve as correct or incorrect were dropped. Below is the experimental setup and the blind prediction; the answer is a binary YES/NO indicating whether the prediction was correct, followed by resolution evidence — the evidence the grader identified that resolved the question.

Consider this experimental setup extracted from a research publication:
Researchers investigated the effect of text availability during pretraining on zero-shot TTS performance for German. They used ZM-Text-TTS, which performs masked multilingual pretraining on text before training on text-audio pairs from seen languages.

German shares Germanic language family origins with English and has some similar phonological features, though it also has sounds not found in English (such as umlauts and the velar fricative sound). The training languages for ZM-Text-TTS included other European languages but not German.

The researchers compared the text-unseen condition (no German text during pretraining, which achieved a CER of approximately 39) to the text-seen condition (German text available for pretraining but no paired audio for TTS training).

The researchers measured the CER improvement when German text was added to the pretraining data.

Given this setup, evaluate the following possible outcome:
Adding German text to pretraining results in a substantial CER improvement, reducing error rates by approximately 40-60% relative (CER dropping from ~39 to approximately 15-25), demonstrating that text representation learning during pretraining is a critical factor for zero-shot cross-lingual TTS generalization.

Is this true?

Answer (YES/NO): NO